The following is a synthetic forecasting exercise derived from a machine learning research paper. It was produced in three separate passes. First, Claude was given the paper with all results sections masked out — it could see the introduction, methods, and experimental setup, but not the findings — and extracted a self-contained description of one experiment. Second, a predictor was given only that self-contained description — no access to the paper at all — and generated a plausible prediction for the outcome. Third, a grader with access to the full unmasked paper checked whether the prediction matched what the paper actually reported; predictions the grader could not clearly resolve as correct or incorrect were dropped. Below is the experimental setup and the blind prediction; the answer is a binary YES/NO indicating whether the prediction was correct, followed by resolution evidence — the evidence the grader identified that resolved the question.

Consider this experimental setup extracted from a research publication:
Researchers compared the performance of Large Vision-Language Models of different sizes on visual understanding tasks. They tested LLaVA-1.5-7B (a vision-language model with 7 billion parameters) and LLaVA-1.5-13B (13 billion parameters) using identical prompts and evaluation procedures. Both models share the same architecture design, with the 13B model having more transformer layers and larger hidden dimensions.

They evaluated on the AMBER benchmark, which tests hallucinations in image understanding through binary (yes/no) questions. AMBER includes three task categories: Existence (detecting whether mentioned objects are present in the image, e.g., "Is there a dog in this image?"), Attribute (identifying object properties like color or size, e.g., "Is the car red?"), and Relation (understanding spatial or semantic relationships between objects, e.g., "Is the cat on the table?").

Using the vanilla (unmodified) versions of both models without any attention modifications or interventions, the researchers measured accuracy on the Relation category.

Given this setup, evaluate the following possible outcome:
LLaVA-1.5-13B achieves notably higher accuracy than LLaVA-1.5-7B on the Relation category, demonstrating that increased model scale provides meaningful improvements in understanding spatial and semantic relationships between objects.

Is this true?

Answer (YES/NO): NO